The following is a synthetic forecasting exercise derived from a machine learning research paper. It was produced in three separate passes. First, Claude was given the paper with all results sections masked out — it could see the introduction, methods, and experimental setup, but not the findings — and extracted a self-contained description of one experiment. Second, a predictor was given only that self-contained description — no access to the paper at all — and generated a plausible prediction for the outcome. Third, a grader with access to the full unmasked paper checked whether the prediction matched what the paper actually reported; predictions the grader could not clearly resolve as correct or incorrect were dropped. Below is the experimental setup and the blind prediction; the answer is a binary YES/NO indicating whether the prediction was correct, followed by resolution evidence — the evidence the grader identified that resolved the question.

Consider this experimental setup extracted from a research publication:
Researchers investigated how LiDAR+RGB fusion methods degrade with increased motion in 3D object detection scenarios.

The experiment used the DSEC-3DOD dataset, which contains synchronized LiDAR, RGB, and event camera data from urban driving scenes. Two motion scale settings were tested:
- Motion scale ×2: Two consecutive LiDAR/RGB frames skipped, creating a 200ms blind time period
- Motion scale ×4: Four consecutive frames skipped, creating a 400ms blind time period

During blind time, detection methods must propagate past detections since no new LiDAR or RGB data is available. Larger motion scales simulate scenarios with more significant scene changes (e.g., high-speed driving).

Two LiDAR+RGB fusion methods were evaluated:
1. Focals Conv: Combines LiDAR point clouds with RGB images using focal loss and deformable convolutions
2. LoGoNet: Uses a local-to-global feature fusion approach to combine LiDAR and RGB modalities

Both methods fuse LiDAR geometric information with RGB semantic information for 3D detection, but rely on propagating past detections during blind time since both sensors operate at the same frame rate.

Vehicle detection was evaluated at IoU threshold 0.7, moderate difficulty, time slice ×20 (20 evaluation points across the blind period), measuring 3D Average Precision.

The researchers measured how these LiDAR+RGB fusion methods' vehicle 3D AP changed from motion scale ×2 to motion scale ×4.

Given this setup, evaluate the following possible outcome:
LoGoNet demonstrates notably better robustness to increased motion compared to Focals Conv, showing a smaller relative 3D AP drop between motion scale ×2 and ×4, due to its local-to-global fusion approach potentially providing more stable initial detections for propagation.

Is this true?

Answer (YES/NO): NO